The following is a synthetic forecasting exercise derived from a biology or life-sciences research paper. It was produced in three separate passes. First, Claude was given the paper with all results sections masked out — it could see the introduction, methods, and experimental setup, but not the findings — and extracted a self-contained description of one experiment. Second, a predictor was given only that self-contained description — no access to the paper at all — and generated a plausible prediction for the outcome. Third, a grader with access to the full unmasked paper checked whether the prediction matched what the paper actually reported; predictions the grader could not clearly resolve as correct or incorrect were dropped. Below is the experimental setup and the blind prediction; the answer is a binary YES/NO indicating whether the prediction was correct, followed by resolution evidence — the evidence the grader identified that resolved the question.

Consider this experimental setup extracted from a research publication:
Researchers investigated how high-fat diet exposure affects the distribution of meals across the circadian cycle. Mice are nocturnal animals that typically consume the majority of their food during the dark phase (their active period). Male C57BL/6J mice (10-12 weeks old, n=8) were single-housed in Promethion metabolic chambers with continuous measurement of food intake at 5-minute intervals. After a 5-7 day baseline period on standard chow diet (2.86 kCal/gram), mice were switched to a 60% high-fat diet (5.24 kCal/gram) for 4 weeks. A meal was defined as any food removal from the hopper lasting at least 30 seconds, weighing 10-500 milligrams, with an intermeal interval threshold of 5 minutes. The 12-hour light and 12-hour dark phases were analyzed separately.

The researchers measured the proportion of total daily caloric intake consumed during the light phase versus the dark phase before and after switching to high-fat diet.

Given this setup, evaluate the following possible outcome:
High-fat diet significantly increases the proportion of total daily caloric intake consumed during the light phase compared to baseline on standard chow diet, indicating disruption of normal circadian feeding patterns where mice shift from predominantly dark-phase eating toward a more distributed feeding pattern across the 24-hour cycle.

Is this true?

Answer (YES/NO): YES